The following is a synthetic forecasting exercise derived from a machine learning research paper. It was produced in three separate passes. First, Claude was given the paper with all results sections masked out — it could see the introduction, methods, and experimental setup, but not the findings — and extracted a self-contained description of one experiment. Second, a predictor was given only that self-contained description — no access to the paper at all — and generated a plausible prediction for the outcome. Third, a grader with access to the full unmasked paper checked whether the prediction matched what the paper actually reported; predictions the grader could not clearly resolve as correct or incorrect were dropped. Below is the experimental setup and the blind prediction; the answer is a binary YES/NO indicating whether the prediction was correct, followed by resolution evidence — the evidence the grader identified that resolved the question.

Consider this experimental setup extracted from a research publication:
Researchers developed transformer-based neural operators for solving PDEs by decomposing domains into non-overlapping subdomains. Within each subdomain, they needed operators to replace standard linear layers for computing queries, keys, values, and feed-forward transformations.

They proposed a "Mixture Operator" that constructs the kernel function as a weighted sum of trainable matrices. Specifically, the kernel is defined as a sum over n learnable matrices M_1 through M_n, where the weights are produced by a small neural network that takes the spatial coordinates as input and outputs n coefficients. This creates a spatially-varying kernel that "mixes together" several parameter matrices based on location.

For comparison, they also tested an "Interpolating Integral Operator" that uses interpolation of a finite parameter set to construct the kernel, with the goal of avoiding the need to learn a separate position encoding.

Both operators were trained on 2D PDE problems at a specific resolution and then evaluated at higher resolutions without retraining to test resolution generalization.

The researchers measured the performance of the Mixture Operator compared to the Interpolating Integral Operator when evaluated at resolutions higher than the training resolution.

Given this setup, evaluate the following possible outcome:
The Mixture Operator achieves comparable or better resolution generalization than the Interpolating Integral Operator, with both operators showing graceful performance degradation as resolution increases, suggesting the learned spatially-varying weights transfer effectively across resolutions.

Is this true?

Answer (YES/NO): YES